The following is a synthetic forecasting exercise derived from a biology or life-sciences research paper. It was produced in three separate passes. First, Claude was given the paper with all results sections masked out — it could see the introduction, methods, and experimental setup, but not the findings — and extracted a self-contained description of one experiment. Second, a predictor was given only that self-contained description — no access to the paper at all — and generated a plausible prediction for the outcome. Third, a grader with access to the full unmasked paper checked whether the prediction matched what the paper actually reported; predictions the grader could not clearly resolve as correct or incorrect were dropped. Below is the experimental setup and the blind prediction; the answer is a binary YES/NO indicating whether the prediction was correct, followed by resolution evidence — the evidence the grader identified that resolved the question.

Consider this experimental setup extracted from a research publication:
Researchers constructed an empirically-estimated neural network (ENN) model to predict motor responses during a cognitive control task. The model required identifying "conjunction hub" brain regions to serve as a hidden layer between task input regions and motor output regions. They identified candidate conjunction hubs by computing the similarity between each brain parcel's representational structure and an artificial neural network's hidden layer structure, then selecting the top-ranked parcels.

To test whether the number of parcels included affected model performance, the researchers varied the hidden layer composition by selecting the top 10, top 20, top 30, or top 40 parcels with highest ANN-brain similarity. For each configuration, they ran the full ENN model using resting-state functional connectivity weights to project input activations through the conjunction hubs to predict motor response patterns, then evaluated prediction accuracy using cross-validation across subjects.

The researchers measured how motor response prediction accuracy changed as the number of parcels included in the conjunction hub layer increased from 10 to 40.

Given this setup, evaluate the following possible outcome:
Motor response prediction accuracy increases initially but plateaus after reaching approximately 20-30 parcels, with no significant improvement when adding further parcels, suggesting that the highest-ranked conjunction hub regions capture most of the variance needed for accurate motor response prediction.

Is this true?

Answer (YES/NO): NO